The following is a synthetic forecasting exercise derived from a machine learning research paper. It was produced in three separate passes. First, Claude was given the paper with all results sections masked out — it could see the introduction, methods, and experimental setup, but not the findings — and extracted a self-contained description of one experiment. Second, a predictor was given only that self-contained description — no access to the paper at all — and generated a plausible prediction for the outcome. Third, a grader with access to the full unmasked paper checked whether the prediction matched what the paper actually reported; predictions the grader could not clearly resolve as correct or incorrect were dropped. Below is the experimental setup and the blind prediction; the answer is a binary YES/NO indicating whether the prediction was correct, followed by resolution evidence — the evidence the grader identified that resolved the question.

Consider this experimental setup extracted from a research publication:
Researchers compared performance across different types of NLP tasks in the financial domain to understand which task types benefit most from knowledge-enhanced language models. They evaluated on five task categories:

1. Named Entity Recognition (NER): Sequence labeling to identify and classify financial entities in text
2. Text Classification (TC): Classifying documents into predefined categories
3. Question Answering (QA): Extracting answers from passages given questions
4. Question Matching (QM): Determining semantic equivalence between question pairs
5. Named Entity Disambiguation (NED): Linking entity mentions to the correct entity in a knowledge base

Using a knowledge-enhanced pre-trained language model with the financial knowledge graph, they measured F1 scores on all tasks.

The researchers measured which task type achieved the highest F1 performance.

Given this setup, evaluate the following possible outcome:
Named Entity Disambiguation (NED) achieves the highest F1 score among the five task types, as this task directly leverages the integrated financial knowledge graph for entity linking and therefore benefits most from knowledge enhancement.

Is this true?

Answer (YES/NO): YES